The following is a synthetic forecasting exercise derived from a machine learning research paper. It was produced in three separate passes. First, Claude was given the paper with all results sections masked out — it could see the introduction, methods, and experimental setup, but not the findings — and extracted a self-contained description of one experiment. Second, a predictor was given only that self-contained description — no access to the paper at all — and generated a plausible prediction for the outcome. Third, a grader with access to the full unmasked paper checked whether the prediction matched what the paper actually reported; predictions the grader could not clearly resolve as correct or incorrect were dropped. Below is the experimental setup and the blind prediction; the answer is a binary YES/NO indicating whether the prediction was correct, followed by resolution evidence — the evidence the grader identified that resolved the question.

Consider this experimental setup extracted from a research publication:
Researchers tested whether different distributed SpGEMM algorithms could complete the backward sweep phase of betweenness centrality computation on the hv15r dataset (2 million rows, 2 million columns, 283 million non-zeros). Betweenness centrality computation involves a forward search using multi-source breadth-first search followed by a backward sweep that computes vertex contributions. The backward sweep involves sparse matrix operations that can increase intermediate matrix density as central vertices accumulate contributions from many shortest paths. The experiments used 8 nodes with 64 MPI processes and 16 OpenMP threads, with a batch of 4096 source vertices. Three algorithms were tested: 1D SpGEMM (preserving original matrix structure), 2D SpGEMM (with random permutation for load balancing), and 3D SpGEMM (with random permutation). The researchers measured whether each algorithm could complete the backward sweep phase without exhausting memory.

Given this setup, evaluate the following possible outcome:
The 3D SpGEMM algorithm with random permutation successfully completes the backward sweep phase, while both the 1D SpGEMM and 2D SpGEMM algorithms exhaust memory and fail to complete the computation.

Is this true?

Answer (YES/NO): NO